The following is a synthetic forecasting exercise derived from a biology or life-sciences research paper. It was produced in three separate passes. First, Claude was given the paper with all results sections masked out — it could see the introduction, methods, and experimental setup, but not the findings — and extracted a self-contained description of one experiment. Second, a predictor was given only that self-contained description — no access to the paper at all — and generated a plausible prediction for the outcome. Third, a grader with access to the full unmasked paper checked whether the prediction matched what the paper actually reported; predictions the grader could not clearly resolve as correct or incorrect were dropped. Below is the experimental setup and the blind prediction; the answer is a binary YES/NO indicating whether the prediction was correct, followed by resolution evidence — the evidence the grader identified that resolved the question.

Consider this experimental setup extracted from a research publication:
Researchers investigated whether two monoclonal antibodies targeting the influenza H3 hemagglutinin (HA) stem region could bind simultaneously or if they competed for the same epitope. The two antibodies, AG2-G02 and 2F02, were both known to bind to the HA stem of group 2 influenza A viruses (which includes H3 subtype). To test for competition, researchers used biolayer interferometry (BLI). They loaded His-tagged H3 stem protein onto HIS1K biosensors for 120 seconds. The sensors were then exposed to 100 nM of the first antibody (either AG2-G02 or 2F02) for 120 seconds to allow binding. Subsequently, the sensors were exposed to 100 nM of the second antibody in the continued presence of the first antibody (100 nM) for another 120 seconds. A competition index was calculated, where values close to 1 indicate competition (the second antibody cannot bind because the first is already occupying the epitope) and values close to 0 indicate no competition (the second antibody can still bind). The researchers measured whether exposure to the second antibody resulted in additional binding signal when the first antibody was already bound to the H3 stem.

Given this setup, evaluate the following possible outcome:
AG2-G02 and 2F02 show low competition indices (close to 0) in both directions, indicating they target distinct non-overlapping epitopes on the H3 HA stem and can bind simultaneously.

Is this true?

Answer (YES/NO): YES